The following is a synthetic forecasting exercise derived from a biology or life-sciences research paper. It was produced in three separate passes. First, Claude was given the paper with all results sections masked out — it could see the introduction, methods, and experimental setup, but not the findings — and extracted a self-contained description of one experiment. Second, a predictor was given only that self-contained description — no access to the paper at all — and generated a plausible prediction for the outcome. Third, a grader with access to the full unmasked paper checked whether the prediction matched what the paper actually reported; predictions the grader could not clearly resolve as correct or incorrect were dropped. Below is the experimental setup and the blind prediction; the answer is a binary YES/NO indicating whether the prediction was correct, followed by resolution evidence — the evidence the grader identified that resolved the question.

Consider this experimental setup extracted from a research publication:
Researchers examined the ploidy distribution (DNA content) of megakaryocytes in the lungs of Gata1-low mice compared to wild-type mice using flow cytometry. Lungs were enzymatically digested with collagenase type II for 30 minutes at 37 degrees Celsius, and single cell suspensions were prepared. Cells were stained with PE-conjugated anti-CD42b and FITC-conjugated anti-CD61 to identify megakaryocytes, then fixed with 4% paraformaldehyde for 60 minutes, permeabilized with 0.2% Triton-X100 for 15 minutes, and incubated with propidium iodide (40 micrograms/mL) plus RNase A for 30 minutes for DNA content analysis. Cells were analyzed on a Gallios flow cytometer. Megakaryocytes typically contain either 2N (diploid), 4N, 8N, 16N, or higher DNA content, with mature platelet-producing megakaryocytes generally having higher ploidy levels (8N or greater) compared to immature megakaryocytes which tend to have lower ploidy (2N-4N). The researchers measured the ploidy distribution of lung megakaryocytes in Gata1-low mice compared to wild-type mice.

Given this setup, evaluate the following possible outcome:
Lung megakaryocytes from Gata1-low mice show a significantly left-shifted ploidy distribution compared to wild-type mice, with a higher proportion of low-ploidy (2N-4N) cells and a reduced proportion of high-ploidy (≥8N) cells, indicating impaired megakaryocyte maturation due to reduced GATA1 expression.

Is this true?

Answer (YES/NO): YES